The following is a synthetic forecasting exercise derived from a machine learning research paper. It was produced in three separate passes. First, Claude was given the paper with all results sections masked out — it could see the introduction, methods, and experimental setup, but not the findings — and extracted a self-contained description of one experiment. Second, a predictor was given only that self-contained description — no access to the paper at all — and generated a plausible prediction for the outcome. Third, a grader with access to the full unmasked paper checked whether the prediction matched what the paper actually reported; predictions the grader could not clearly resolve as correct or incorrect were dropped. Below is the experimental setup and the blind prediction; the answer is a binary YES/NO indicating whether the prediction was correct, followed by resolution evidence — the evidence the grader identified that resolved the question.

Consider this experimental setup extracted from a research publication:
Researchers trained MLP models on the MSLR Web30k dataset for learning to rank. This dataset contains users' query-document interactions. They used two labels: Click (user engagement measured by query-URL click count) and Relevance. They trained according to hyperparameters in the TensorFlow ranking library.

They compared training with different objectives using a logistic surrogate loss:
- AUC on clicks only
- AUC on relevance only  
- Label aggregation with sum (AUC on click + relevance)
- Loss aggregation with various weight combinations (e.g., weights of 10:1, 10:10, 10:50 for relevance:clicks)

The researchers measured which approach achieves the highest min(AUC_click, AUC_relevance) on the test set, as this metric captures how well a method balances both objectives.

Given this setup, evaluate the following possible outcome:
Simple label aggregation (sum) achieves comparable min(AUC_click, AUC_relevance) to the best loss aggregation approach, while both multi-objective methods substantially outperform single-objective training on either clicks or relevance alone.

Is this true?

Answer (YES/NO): NO